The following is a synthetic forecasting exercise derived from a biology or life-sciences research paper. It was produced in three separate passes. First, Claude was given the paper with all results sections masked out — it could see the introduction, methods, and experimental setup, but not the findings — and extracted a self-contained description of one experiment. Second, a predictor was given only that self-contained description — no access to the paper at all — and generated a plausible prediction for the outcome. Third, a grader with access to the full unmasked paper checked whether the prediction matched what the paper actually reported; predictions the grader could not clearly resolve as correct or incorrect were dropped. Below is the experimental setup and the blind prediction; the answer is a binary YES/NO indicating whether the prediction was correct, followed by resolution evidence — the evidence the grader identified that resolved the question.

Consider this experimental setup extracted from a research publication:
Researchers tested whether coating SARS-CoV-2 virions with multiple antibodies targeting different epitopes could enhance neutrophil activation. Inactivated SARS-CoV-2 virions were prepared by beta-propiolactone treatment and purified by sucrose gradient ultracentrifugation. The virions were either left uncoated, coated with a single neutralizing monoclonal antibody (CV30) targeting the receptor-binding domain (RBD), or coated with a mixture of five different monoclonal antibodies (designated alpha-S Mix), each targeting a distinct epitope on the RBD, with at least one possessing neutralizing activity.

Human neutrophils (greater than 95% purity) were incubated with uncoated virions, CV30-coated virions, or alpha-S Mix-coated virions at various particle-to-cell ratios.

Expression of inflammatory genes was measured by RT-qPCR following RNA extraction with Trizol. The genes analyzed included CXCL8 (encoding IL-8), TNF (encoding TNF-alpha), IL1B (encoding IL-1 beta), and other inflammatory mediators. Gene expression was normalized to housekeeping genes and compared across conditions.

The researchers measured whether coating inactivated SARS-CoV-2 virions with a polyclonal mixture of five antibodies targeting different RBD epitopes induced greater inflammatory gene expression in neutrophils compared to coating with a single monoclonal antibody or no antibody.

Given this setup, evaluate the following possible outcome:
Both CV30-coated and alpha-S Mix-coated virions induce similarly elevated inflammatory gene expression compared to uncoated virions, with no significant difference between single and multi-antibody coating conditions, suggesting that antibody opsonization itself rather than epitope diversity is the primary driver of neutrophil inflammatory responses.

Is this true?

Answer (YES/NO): NO